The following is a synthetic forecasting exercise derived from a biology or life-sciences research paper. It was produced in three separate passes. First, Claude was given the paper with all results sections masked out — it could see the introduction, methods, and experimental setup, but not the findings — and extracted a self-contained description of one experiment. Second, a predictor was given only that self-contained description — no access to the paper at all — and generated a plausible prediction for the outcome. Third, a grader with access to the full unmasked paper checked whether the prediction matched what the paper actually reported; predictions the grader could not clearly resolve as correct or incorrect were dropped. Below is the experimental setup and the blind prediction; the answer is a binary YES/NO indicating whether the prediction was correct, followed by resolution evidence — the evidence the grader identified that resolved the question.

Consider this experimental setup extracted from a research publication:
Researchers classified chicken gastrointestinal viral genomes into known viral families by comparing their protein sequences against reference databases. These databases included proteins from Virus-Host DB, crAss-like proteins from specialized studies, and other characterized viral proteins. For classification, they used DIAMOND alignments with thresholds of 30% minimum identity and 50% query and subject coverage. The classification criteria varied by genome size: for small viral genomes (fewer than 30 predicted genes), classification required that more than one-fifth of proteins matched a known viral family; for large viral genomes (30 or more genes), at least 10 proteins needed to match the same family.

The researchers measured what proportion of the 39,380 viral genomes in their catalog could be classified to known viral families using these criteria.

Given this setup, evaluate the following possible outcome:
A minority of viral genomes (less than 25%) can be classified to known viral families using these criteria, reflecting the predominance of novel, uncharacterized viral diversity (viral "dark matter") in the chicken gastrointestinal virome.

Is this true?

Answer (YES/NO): NO